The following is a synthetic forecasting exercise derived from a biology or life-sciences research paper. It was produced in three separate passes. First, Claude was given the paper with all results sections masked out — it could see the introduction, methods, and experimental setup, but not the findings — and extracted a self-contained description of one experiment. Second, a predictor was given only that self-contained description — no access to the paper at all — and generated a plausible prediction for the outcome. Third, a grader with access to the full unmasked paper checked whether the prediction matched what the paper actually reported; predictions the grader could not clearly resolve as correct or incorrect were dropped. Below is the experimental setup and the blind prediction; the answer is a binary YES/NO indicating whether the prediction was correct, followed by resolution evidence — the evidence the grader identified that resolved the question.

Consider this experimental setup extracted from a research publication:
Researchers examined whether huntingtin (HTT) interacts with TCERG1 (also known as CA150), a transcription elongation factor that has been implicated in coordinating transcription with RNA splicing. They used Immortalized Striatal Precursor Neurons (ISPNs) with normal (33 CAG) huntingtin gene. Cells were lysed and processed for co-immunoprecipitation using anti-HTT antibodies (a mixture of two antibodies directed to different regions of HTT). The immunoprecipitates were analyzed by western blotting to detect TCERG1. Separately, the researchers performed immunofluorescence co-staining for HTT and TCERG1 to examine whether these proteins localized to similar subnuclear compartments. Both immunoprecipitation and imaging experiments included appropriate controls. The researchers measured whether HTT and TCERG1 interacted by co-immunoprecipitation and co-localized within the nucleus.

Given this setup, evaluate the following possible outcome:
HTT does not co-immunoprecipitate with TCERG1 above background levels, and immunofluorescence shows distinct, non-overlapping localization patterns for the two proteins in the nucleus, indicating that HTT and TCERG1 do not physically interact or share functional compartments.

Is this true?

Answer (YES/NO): NO